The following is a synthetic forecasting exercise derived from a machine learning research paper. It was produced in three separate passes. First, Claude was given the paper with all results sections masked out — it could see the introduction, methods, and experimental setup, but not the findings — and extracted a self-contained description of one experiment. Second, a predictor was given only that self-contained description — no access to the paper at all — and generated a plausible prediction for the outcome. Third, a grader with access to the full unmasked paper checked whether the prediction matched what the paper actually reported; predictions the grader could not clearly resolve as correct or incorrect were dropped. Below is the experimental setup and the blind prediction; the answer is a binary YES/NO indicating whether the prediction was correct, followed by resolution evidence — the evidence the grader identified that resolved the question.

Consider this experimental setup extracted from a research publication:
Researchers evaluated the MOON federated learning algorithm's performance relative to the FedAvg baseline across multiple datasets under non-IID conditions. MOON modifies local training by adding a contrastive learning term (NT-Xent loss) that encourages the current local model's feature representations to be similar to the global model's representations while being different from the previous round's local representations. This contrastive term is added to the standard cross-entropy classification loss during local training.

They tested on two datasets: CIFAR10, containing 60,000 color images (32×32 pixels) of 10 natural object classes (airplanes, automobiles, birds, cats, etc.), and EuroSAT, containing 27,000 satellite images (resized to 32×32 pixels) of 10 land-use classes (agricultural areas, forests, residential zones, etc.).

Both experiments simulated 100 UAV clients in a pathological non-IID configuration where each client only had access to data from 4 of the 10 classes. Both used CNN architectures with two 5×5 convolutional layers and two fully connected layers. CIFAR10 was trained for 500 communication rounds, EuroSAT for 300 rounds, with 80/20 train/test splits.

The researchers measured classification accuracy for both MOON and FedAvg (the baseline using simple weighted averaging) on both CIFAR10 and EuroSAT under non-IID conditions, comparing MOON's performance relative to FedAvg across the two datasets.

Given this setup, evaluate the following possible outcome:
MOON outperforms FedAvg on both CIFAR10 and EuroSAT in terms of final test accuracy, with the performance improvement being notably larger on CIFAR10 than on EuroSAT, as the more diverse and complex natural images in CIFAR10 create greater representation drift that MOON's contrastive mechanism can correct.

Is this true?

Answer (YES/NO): NO